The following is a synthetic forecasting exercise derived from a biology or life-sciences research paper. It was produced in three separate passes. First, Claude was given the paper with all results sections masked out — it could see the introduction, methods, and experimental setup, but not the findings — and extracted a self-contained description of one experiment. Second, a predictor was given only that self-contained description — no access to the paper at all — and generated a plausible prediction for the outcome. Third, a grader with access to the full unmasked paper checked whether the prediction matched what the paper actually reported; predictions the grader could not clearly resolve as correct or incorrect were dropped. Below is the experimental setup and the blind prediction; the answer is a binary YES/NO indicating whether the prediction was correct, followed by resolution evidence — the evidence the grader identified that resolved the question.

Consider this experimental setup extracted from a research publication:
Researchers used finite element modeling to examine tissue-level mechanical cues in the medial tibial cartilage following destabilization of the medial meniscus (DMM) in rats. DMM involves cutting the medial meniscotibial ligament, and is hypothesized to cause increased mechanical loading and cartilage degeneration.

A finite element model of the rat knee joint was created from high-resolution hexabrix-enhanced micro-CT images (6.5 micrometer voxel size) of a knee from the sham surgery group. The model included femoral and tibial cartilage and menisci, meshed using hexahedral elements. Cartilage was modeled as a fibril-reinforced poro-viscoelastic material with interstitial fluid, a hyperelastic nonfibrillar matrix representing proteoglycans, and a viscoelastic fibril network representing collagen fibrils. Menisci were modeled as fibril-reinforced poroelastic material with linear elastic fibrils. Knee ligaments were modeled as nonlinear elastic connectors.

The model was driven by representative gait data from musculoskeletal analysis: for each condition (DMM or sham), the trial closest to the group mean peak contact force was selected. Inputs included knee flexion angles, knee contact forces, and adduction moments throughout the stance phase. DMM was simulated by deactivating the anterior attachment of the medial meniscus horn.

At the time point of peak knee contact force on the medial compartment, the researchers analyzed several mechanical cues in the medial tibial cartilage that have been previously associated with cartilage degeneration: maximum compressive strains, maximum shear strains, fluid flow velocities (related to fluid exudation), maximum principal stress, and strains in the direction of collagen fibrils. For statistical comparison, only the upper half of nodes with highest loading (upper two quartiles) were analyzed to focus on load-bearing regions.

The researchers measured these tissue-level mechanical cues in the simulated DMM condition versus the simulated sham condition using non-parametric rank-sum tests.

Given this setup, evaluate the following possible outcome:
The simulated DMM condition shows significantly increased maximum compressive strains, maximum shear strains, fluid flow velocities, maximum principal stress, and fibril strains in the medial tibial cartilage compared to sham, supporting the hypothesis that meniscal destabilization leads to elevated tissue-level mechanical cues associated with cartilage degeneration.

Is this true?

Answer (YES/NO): NO